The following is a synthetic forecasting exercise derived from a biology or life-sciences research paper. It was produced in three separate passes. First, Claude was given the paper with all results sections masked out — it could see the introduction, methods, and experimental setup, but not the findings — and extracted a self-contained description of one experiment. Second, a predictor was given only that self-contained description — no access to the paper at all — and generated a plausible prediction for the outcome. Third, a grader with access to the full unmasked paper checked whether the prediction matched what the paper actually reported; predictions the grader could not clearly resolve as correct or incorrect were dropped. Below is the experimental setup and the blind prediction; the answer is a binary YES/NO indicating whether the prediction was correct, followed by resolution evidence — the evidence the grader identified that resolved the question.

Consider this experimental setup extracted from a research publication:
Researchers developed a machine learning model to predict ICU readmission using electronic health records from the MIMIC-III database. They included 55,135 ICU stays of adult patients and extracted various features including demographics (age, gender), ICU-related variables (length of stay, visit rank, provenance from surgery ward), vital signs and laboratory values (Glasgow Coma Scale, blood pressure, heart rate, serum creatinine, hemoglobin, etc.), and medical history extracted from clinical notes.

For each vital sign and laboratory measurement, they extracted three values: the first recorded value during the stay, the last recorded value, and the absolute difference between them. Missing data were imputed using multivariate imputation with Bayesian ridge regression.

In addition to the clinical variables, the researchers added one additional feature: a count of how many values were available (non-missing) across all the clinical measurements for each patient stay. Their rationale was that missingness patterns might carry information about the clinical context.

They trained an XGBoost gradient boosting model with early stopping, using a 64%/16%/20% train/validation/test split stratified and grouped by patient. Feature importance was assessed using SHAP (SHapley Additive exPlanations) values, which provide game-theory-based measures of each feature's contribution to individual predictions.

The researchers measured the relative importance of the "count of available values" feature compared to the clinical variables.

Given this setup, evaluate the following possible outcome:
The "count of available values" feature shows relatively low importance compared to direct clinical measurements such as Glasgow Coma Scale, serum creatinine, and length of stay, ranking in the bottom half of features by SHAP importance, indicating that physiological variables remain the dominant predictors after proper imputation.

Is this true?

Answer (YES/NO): NO